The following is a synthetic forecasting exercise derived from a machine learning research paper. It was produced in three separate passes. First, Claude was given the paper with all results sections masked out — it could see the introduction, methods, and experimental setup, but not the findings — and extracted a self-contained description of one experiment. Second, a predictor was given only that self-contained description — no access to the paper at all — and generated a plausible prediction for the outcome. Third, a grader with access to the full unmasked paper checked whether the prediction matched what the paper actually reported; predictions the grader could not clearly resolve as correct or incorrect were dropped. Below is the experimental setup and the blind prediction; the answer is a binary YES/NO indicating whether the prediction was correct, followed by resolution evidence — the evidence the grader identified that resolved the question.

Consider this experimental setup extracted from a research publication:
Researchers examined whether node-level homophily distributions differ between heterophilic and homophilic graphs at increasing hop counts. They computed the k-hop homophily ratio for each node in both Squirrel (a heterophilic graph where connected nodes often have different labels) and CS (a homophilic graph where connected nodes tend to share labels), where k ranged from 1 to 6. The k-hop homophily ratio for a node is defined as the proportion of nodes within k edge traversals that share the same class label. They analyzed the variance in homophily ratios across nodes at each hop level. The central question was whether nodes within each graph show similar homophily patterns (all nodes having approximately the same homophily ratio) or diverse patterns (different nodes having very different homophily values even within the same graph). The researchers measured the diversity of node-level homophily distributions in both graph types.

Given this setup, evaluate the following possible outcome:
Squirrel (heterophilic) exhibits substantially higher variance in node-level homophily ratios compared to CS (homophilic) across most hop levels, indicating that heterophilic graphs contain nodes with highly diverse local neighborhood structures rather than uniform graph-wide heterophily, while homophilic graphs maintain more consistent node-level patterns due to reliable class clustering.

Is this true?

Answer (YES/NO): NO